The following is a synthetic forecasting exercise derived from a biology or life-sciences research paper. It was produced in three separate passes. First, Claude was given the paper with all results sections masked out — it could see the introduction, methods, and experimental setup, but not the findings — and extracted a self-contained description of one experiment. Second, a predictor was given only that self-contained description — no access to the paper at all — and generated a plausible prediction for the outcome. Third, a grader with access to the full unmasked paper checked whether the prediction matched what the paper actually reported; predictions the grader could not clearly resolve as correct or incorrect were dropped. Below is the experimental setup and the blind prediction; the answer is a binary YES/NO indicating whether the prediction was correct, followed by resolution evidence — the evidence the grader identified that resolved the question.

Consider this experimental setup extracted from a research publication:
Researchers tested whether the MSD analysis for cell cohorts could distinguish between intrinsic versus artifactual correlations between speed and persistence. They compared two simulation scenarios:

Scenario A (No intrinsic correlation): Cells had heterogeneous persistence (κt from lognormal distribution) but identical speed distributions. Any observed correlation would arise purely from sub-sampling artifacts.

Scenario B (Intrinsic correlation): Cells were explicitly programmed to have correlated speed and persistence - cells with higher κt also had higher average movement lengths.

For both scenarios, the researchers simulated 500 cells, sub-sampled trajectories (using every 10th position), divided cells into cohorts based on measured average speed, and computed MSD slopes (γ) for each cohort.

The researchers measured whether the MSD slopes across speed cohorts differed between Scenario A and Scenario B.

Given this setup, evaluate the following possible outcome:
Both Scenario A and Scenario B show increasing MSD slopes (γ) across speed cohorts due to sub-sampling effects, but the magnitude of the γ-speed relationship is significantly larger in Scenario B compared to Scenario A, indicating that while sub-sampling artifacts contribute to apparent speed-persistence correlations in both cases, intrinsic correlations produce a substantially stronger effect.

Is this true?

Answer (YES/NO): NO